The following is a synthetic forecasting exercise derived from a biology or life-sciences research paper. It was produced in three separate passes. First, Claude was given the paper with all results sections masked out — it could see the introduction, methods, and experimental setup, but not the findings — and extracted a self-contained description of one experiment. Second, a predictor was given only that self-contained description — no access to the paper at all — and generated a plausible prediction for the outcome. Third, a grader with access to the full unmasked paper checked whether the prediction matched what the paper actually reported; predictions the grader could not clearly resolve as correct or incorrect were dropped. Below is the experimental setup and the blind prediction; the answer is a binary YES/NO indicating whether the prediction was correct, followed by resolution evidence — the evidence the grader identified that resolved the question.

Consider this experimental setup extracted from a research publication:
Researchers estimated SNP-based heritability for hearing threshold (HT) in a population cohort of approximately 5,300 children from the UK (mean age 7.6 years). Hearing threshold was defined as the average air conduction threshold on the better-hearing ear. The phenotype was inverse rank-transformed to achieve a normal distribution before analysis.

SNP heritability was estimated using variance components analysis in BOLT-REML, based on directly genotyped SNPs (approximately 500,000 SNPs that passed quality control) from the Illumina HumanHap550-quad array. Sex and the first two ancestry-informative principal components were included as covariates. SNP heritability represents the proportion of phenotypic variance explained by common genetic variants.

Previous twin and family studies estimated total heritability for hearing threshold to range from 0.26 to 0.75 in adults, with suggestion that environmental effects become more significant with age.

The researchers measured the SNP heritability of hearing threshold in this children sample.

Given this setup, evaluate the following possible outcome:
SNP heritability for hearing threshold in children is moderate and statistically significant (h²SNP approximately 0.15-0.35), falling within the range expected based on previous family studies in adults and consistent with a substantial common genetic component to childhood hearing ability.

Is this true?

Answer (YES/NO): YES